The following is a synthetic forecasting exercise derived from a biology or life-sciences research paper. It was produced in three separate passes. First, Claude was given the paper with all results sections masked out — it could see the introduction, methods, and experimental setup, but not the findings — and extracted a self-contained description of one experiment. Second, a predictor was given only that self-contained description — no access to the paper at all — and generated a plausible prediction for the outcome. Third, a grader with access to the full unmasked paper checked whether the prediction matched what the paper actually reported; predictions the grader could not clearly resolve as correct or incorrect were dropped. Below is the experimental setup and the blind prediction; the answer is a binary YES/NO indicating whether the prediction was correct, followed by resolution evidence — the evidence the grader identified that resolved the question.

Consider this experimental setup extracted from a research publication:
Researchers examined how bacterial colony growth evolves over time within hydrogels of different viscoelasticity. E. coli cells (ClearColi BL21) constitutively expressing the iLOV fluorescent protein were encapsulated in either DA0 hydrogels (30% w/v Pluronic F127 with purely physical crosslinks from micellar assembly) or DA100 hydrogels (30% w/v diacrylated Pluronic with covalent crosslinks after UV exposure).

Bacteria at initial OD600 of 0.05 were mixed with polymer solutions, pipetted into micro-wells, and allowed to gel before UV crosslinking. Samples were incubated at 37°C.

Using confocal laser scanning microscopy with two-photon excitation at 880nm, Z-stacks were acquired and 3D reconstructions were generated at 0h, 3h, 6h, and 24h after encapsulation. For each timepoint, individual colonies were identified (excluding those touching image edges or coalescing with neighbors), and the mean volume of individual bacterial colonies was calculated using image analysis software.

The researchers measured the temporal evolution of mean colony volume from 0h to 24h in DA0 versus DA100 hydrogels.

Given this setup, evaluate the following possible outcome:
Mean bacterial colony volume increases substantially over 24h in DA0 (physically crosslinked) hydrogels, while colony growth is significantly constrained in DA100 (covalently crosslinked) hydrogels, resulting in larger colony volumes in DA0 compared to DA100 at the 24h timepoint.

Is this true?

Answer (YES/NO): YES